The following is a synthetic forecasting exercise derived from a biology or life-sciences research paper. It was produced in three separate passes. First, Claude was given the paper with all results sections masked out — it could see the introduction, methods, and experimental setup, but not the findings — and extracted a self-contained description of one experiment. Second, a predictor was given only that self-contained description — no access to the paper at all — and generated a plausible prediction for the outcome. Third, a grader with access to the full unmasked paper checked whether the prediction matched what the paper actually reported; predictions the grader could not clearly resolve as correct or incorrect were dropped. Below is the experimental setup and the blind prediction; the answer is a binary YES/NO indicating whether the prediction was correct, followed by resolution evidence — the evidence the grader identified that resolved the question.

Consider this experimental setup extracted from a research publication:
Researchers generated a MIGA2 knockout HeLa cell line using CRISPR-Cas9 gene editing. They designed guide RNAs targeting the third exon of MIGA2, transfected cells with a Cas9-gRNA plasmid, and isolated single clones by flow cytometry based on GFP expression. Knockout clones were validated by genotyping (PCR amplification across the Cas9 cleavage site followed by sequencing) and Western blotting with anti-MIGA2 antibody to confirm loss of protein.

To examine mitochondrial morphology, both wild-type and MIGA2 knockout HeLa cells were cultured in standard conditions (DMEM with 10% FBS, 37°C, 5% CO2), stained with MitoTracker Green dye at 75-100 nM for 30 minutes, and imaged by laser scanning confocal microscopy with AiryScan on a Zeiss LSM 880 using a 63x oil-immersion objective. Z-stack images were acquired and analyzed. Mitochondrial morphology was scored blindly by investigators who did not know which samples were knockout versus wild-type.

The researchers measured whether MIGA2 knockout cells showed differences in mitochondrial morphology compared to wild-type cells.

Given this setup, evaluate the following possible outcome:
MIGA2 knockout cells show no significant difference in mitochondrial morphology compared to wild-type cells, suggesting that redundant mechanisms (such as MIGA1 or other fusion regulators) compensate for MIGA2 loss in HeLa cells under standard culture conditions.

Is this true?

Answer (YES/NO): NO